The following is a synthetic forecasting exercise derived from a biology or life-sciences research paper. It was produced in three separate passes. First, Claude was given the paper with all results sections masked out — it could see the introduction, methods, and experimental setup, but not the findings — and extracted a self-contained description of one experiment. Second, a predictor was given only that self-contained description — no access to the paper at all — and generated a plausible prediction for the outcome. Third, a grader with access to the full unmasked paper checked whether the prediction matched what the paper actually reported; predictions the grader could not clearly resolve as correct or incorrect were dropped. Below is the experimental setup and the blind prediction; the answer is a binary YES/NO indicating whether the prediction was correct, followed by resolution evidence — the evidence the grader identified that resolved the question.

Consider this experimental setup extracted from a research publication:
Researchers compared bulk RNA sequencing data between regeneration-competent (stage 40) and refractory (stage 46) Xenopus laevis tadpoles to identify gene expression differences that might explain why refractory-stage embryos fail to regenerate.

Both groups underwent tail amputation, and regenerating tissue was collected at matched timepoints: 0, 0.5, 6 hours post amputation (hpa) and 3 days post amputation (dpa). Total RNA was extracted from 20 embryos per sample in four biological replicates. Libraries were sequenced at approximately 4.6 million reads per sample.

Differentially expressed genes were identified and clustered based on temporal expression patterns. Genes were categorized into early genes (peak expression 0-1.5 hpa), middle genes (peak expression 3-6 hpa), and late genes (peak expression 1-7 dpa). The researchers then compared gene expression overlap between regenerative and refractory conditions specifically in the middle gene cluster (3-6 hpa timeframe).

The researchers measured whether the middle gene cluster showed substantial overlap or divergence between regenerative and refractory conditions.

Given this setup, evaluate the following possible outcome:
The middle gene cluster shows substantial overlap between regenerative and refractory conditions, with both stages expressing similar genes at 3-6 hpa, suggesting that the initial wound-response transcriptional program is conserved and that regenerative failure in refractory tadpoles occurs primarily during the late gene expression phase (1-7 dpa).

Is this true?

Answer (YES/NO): YES